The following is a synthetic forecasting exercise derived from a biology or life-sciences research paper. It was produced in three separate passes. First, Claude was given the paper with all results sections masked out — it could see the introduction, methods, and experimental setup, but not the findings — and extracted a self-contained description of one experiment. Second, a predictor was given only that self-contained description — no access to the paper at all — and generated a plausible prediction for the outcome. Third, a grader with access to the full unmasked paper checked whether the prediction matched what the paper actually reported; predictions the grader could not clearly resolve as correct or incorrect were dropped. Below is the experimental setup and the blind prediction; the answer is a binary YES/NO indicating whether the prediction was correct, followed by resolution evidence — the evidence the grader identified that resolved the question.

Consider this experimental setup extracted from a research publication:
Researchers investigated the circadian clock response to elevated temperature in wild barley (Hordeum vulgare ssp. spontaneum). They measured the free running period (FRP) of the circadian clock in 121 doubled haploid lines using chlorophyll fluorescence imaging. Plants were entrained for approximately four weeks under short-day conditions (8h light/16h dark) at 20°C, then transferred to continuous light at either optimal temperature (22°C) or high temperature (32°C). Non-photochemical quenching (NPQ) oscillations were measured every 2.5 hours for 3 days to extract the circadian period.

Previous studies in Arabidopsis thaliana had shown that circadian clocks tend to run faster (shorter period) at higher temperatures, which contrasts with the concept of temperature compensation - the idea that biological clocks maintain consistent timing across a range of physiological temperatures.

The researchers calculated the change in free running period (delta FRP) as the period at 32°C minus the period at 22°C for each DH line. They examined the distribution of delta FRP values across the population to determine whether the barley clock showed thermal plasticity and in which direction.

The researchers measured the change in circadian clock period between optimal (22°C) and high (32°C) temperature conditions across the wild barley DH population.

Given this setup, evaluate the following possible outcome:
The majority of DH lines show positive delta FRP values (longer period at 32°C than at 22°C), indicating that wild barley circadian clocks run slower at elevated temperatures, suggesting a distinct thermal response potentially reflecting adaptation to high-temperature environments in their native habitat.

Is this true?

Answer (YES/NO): NO